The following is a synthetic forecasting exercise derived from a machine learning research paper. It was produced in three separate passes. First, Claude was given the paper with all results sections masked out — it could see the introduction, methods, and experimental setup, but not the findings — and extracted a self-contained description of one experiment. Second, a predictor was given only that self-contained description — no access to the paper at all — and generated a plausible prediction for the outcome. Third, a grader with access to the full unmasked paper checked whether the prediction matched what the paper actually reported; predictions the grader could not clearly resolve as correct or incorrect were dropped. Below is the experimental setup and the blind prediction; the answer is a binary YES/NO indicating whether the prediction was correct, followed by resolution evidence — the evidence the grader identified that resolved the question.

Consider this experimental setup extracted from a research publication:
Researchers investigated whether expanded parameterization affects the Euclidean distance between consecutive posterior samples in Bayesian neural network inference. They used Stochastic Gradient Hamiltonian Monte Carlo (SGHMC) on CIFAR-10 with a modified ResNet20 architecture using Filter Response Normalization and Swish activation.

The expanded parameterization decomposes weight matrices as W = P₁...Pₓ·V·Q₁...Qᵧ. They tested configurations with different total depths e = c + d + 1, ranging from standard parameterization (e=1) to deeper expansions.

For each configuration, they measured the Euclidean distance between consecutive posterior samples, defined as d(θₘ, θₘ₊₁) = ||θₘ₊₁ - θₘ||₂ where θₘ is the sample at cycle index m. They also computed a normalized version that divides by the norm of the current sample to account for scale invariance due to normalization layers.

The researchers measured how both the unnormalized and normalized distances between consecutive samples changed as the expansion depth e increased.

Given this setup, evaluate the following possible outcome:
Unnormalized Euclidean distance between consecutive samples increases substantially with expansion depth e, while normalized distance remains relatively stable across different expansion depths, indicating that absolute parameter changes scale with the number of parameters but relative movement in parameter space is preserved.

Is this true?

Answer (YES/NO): NO